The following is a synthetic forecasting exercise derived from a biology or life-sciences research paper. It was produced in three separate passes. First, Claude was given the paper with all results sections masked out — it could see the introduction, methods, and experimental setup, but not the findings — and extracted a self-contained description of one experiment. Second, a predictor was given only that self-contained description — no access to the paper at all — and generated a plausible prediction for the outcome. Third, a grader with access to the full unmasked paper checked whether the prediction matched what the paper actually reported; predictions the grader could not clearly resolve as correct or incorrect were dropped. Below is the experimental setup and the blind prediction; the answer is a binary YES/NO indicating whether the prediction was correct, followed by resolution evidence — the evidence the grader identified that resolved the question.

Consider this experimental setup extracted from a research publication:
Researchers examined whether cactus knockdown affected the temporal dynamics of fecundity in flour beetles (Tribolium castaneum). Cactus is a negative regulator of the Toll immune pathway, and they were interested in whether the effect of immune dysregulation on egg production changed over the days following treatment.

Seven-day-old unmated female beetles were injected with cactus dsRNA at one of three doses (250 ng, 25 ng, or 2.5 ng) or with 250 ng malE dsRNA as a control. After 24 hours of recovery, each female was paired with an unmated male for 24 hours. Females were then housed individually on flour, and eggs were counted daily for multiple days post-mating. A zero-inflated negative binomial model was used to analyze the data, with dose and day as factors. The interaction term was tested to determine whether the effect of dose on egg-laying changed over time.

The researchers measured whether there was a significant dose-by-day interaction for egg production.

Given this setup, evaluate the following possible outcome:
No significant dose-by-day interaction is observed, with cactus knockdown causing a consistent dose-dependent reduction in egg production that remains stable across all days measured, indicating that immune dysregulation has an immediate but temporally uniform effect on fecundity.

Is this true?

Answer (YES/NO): YES